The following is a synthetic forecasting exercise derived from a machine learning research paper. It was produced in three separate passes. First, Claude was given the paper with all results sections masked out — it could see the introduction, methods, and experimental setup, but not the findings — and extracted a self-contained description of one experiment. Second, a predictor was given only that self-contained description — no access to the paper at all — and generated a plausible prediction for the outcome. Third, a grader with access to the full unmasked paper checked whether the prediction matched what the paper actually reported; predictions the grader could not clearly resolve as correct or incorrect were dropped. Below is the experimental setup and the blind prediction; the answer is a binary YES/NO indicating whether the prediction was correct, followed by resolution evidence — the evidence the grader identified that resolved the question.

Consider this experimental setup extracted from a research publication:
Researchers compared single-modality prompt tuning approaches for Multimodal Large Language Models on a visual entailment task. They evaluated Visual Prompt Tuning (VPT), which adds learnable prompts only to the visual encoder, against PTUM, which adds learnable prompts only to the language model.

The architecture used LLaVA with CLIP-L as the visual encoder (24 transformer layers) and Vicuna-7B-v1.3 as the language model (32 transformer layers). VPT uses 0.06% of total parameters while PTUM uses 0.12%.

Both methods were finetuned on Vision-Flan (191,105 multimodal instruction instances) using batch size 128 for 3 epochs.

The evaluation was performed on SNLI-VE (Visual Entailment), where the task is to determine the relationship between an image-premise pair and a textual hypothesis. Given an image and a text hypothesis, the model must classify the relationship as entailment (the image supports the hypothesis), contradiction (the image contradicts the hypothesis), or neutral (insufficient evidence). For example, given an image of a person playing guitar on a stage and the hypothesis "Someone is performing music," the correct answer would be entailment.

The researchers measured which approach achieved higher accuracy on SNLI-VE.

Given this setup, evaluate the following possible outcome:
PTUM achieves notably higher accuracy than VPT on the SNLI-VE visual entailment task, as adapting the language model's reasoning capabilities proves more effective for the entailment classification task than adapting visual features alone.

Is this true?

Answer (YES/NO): NO